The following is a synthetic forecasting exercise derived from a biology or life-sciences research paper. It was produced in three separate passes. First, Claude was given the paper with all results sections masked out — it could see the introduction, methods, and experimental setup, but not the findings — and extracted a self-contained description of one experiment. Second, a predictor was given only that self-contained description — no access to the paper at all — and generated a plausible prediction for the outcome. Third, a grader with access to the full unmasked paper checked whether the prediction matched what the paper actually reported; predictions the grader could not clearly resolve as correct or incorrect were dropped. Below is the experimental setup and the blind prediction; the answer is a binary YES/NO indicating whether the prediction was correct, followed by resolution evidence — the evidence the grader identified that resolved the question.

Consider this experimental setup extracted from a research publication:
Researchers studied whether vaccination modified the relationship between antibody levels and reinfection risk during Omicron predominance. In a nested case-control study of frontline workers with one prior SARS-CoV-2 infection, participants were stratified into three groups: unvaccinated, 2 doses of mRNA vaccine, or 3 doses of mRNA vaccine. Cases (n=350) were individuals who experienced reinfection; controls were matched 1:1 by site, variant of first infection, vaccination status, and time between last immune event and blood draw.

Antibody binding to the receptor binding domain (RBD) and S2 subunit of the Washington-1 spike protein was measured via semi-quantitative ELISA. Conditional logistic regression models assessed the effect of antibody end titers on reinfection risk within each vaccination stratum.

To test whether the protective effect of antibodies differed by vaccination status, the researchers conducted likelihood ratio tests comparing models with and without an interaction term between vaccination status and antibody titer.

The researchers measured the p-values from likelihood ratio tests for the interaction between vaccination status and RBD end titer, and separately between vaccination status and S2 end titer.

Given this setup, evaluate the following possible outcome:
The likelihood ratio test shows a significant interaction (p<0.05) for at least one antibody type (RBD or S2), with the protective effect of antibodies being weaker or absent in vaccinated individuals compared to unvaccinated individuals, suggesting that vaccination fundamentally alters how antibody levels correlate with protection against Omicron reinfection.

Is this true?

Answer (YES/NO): NO